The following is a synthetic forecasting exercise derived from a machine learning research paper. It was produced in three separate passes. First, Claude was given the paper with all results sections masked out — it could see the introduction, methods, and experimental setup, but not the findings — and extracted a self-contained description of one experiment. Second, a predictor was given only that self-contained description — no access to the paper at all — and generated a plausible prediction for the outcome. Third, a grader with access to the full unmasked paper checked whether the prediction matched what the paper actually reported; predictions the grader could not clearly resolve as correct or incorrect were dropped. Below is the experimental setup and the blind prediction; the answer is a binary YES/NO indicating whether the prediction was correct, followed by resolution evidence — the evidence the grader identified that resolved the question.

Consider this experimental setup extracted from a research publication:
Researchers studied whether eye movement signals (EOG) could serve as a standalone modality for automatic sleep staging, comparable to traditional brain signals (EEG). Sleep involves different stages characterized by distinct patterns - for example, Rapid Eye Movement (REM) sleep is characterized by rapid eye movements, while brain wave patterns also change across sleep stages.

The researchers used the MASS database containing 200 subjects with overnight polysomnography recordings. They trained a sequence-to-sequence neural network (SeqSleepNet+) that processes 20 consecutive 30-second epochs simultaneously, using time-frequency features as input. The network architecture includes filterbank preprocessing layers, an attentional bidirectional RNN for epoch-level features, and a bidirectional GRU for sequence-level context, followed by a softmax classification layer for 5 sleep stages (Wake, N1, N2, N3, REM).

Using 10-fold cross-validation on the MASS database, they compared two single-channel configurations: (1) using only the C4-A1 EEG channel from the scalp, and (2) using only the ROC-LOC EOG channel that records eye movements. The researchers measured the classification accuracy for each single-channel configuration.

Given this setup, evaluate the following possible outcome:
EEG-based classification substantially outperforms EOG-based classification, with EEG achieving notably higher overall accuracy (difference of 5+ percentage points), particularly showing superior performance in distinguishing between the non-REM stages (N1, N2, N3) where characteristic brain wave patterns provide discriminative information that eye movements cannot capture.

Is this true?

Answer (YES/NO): NO